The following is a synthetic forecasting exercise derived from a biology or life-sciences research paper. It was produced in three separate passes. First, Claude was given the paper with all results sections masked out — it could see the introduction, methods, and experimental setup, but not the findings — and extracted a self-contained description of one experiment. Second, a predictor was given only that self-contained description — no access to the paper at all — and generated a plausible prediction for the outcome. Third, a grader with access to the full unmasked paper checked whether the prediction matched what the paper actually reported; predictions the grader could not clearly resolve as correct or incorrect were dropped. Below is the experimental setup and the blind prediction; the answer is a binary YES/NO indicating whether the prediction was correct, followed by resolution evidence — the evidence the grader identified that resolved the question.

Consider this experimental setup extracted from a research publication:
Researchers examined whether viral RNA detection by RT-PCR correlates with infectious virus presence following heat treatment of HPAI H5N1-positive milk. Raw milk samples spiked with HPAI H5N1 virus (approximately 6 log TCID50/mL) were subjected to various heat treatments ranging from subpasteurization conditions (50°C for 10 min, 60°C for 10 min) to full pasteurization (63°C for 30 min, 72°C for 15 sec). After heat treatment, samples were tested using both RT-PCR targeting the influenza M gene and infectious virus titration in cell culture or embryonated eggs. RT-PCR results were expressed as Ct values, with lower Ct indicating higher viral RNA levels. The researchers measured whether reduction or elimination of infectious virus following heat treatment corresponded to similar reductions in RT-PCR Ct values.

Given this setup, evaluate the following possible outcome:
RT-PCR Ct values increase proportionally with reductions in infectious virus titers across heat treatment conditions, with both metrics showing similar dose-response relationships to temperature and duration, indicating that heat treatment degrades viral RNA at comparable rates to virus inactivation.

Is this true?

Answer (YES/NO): NO